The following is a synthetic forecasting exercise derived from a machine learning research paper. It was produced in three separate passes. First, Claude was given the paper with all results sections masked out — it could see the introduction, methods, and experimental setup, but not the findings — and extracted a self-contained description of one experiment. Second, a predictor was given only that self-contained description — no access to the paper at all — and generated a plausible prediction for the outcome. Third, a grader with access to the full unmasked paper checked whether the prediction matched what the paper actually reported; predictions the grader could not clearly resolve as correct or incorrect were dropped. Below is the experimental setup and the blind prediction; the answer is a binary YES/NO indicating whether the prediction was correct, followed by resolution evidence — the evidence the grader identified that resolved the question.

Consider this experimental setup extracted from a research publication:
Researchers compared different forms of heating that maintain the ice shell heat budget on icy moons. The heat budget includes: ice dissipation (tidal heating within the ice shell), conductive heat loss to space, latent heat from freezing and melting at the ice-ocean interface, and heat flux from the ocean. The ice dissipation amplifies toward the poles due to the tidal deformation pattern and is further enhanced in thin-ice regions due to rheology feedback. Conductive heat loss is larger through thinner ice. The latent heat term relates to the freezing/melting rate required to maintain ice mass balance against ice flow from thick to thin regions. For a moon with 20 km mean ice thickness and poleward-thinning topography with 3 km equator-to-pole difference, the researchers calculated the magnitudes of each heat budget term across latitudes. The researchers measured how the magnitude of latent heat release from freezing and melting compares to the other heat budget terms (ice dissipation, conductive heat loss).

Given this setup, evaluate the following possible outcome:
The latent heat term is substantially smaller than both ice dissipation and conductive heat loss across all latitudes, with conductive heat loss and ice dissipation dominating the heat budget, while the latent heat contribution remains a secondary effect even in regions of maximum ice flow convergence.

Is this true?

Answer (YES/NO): YES